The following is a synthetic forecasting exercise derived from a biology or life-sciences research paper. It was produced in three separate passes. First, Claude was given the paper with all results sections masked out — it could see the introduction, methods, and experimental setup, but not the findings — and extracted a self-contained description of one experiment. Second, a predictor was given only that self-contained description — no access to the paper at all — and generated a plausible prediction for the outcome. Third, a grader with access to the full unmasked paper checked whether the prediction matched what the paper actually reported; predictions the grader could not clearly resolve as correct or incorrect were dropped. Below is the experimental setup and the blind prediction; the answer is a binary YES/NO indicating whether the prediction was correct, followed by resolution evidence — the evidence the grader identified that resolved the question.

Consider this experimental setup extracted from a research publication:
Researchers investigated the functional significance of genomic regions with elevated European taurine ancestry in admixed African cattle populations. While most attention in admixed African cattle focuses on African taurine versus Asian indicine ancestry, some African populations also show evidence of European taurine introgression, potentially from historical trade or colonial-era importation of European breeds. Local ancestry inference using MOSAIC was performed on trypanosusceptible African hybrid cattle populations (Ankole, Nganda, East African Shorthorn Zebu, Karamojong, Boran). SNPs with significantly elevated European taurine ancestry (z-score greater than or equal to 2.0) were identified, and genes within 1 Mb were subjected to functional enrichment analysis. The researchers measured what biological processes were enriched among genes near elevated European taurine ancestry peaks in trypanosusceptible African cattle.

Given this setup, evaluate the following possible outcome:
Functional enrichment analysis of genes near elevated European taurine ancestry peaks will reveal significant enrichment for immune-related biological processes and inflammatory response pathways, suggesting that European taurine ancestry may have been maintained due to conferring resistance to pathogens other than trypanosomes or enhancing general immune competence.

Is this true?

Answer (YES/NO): NO